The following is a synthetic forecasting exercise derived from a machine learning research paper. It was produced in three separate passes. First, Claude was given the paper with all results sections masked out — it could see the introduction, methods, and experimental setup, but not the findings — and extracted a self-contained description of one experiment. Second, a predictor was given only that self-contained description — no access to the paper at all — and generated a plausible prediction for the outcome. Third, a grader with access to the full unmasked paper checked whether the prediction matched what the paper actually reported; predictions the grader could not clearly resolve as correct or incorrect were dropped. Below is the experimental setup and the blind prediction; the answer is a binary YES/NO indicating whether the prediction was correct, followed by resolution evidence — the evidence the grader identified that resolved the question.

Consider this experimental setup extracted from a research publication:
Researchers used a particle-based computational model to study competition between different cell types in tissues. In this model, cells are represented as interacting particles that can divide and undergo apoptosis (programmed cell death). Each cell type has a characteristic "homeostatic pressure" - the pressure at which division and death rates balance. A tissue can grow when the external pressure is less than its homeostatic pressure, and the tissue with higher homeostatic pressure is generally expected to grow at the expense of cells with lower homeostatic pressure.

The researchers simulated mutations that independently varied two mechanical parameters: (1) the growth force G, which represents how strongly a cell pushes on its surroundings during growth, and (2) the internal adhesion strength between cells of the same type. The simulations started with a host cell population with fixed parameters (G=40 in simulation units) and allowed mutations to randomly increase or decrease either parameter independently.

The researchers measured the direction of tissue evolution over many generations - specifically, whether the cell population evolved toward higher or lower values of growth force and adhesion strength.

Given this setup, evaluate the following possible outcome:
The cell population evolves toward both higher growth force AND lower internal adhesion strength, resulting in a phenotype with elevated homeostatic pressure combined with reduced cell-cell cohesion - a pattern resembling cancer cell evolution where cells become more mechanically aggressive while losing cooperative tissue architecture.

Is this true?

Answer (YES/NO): YES